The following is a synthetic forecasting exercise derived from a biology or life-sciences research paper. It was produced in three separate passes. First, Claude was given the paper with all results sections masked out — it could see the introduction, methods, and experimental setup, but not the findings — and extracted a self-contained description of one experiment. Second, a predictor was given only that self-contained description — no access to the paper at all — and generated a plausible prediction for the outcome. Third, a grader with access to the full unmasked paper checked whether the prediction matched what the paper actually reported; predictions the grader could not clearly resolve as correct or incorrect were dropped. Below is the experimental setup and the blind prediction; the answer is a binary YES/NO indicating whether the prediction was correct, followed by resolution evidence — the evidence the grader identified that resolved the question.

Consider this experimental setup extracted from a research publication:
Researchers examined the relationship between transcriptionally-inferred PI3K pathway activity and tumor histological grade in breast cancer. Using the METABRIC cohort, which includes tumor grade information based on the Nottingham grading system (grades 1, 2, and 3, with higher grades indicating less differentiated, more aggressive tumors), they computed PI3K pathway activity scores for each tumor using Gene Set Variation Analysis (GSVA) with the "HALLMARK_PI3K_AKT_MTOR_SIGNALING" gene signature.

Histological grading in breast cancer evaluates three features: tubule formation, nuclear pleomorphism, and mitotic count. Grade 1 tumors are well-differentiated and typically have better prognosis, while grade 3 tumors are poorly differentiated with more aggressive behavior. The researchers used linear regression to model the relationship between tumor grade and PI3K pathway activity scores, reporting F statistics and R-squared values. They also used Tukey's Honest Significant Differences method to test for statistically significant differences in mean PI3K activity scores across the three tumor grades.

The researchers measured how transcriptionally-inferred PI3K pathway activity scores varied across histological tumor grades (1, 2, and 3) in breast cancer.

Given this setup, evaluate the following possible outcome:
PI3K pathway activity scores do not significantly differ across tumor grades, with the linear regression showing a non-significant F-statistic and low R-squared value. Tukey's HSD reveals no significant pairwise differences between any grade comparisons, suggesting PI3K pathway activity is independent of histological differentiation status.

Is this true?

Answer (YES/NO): NO